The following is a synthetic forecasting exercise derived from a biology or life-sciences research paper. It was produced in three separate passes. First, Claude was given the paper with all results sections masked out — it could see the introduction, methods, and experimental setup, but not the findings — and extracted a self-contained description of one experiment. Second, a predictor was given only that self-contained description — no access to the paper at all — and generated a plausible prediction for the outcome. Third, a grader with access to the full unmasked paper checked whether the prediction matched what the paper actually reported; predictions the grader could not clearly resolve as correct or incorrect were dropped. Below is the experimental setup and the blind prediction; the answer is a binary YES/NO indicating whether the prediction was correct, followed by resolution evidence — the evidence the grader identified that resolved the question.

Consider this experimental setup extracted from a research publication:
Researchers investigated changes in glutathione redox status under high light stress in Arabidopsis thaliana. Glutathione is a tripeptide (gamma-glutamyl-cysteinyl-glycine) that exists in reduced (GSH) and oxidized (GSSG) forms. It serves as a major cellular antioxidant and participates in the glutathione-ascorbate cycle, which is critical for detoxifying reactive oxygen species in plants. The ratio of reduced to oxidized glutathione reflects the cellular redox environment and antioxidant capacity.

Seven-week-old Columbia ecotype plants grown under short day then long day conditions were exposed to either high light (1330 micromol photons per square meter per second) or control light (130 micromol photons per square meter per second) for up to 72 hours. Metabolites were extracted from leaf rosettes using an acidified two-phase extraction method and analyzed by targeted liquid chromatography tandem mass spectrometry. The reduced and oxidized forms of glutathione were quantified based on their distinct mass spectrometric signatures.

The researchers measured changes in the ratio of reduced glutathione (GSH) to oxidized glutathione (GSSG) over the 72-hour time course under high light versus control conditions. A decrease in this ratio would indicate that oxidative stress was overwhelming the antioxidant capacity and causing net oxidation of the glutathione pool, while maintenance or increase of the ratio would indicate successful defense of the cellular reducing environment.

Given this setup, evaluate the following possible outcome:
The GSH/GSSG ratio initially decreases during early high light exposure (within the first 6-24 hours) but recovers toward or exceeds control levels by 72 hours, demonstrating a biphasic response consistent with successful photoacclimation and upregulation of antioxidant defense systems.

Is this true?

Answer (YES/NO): NO